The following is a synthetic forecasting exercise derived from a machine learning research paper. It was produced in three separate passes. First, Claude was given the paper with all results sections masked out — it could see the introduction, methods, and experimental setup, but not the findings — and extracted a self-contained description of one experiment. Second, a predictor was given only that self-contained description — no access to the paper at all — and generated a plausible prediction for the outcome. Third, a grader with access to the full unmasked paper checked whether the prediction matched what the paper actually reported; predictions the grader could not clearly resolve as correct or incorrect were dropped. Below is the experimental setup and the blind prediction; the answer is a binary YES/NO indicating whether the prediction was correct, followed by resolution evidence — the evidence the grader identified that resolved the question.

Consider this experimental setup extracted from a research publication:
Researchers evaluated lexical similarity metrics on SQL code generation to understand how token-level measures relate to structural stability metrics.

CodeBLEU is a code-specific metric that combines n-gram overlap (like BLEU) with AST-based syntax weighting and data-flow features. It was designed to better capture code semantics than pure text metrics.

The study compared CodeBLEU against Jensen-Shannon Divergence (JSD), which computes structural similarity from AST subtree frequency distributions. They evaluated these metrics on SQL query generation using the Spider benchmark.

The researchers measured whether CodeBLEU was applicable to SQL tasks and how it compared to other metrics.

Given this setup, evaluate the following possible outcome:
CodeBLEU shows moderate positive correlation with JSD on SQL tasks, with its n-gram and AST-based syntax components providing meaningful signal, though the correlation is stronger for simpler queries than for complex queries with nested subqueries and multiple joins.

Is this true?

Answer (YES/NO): NO